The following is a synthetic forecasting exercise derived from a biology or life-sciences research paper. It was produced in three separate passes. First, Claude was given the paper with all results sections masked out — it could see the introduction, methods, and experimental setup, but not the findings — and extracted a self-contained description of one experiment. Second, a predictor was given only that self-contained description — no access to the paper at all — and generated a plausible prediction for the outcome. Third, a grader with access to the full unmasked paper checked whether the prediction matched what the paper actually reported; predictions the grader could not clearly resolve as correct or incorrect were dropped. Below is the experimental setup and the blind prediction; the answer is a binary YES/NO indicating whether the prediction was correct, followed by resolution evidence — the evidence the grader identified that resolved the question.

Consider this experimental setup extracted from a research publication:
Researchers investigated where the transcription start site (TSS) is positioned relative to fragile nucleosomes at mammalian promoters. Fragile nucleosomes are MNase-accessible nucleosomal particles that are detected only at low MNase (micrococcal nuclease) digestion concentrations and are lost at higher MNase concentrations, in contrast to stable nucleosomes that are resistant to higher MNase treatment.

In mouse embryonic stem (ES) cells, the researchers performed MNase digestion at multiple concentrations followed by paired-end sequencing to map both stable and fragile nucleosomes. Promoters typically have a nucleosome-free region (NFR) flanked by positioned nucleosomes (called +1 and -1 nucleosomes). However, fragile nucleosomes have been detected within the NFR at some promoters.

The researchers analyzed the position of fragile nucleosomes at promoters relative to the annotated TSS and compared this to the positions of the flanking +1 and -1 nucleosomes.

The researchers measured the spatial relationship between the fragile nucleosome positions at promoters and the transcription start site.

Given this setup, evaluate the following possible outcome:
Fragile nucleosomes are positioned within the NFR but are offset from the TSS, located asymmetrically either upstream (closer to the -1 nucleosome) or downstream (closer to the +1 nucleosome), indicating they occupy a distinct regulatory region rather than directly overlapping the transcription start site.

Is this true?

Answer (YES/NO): NO